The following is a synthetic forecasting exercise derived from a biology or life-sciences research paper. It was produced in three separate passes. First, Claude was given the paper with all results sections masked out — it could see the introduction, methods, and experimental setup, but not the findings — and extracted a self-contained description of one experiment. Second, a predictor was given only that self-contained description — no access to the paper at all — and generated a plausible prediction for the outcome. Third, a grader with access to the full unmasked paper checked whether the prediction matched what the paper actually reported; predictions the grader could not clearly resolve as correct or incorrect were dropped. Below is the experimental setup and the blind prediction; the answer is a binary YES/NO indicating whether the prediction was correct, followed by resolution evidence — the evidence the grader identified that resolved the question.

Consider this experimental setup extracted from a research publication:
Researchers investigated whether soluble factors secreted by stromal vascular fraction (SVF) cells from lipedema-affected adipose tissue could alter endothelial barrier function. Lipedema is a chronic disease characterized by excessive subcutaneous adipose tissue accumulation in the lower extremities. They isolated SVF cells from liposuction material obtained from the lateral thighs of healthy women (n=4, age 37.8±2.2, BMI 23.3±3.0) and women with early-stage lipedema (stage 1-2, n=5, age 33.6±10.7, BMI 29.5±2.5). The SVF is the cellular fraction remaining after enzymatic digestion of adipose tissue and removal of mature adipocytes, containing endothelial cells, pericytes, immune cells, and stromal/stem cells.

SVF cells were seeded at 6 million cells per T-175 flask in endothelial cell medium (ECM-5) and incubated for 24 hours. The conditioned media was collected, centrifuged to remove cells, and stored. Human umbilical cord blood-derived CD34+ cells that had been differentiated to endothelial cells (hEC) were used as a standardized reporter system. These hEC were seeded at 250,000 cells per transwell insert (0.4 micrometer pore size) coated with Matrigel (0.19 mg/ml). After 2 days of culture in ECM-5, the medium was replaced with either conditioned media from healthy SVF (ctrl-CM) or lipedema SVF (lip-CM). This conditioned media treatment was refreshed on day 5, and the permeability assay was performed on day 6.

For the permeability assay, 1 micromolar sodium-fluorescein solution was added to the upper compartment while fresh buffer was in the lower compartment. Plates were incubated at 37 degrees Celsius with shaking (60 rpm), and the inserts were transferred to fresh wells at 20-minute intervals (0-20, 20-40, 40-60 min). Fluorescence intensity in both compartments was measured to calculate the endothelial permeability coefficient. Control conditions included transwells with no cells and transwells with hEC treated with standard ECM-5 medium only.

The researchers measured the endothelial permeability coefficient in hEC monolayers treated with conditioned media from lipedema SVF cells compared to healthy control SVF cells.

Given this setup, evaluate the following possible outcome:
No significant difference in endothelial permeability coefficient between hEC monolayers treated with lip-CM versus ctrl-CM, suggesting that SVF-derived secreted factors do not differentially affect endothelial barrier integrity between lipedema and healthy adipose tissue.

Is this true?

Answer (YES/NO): NO